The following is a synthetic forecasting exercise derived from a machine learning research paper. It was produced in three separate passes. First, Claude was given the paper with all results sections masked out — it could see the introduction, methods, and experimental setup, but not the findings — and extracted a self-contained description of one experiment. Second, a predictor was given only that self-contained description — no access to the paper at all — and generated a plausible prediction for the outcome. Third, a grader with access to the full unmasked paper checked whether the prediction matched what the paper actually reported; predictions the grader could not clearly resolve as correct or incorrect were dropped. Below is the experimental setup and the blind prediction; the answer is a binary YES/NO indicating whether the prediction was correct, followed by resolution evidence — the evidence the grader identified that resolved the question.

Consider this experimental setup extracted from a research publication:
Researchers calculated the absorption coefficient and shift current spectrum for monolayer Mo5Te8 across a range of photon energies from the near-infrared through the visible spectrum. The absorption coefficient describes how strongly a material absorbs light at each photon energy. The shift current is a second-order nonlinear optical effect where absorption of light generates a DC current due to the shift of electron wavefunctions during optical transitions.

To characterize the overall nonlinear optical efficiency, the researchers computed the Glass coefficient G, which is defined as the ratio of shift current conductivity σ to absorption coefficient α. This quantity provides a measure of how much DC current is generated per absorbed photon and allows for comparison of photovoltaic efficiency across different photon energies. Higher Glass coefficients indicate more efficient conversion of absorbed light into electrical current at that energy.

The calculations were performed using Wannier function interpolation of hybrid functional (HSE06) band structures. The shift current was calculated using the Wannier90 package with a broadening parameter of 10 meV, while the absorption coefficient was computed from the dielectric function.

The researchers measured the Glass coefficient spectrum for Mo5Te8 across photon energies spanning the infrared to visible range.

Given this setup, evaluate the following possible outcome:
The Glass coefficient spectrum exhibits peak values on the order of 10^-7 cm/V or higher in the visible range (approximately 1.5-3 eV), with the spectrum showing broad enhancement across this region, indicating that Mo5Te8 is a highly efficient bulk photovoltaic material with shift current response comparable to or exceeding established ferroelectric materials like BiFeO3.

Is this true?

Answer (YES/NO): NO